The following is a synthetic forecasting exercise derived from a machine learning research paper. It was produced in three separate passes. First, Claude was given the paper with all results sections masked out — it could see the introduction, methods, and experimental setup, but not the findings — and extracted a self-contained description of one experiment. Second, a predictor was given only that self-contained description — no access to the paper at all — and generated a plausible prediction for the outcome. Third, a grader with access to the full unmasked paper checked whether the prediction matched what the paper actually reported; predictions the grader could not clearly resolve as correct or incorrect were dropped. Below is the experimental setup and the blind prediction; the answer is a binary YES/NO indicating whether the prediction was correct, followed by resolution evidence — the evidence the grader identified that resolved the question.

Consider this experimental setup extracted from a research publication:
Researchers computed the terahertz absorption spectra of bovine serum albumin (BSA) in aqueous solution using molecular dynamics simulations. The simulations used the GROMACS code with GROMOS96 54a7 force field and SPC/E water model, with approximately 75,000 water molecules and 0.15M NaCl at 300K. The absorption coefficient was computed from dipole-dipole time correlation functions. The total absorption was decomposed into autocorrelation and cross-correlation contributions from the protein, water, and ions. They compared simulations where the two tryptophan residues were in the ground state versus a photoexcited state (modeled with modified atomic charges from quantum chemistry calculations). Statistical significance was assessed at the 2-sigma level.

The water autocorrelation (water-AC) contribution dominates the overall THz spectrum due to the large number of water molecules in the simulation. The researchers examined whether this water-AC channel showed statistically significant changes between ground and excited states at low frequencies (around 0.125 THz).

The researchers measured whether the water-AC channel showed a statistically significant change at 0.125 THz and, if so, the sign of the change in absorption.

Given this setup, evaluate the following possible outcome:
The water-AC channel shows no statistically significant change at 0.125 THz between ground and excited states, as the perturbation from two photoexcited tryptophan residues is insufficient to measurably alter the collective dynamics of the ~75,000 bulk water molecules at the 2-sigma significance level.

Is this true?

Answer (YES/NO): NO